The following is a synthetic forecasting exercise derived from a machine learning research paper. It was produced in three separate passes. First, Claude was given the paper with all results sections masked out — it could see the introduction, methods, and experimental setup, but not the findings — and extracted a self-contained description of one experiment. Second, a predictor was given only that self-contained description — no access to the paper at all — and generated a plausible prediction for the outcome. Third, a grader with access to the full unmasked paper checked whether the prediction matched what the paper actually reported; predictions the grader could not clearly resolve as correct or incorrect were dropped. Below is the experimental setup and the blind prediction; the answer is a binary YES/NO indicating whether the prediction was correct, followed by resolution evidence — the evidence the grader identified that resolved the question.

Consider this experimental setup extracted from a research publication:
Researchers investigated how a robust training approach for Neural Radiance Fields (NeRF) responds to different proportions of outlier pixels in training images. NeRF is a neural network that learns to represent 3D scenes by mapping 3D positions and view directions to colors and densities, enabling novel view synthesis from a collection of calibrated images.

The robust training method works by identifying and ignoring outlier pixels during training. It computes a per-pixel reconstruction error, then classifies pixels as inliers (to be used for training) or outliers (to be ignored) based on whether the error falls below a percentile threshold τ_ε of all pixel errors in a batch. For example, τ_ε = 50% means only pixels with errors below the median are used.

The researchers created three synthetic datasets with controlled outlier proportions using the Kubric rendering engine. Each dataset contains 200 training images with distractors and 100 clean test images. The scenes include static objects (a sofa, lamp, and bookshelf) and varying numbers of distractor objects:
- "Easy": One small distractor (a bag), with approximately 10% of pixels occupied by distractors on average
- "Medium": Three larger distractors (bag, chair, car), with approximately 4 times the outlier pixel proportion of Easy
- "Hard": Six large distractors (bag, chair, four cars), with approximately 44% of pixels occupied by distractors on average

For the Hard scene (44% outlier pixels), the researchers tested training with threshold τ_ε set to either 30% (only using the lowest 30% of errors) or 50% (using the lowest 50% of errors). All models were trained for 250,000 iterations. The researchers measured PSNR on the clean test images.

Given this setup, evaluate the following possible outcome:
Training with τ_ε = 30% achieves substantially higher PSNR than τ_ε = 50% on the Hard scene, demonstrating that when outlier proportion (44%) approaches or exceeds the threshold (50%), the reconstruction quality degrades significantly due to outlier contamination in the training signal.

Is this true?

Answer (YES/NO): NO